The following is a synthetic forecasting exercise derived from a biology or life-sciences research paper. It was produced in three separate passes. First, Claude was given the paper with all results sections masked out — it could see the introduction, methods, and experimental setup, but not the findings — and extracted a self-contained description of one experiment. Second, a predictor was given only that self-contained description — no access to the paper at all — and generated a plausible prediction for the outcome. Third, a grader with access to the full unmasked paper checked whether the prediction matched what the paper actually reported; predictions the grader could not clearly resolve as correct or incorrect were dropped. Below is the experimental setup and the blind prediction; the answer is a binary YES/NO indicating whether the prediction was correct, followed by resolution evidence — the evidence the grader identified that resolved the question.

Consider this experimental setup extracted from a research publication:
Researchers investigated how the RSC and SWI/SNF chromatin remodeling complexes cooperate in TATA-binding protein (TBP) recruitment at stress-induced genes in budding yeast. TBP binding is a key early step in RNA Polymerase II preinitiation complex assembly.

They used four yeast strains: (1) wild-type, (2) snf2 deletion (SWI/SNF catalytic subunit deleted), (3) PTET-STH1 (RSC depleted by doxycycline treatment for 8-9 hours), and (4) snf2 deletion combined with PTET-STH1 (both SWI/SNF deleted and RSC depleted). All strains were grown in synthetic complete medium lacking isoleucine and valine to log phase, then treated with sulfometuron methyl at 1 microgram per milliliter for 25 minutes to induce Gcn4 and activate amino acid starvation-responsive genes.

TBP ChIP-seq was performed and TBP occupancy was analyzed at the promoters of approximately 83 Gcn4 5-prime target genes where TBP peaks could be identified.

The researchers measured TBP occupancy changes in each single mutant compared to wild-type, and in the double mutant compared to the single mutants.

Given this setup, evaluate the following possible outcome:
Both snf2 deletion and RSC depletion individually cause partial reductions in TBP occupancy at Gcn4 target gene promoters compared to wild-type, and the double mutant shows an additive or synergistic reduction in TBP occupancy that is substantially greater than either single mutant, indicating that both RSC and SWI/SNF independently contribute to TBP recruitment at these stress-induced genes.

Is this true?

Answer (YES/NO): NO